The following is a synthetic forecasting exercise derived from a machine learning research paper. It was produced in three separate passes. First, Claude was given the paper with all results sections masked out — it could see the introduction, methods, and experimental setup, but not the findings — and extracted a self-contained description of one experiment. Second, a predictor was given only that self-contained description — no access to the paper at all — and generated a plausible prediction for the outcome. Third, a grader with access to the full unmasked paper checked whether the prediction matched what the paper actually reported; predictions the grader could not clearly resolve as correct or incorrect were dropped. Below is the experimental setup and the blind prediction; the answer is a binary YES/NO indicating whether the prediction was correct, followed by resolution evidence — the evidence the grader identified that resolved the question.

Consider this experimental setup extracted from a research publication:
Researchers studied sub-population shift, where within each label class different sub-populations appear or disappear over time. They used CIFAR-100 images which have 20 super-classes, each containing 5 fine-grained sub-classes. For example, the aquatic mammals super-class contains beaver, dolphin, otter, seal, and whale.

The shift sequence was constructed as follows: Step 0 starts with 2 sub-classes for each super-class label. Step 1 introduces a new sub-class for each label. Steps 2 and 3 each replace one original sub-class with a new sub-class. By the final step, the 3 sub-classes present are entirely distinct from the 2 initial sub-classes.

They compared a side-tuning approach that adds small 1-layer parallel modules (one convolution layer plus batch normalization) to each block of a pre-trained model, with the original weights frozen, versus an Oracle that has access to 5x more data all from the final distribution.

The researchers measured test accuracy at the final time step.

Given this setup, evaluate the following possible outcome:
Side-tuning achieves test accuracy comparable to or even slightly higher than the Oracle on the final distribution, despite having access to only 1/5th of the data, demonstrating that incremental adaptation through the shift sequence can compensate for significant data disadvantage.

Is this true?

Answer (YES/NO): YES